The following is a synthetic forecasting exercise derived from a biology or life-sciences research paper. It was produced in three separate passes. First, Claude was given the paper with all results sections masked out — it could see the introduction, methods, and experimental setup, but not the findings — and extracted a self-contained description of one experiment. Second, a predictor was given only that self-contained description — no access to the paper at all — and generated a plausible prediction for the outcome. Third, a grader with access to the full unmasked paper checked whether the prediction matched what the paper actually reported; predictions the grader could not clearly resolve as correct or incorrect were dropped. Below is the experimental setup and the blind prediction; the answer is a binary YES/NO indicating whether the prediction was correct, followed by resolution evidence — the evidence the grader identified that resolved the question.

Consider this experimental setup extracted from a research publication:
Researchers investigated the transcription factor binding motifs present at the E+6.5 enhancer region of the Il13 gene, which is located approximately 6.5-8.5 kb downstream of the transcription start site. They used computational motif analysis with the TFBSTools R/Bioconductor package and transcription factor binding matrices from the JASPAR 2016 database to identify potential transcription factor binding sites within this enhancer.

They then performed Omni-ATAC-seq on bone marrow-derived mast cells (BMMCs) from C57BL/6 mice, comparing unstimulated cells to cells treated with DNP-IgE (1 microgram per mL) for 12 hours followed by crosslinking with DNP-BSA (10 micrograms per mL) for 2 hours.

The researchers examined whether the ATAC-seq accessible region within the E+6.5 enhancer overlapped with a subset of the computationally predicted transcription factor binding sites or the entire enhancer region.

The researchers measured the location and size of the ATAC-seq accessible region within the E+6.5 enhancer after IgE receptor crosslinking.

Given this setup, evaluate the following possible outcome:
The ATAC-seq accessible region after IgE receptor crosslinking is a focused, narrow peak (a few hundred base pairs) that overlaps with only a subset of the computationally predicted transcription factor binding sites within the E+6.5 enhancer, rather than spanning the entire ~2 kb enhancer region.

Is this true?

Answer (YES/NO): YES